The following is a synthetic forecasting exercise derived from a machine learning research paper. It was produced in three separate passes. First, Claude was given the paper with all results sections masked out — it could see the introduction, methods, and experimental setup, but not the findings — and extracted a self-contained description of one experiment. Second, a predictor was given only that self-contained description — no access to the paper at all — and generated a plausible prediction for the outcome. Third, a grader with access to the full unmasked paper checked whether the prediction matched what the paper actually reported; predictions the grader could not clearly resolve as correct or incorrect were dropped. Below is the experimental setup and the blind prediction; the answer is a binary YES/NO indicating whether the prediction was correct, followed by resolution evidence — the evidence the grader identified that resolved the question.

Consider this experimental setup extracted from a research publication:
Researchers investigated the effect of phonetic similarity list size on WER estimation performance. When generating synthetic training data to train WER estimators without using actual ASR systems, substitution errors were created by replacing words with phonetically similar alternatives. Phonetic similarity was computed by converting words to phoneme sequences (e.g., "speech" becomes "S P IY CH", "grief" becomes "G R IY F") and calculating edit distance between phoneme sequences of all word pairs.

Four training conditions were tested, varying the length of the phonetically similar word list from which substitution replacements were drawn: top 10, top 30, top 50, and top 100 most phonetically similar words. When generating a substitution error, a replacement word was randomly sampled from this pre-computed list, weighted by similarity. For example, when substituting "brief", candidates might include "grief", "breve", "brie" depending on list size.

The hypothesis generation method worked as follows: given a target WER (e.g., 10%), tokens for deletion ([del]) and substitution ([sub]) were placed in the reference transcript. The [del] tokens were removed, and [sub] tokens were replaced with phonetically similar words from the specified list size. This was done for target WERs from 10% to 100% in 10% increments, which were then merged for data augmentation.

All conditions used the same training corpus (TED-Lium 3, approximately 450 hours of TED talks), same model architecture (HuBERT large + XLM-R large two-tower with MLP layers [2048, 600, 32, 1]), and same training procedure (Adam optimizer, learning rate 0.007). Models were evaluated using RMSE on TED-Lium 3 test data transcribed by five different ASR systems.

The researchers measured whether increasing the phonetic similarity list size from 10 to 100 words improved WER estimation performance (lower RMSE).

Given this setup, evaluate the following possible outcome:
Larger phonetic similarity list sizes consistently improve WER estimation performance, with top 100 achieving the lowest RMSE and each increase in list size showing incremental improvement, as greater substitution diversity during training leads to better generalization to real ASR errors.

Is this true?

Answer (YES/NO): NO